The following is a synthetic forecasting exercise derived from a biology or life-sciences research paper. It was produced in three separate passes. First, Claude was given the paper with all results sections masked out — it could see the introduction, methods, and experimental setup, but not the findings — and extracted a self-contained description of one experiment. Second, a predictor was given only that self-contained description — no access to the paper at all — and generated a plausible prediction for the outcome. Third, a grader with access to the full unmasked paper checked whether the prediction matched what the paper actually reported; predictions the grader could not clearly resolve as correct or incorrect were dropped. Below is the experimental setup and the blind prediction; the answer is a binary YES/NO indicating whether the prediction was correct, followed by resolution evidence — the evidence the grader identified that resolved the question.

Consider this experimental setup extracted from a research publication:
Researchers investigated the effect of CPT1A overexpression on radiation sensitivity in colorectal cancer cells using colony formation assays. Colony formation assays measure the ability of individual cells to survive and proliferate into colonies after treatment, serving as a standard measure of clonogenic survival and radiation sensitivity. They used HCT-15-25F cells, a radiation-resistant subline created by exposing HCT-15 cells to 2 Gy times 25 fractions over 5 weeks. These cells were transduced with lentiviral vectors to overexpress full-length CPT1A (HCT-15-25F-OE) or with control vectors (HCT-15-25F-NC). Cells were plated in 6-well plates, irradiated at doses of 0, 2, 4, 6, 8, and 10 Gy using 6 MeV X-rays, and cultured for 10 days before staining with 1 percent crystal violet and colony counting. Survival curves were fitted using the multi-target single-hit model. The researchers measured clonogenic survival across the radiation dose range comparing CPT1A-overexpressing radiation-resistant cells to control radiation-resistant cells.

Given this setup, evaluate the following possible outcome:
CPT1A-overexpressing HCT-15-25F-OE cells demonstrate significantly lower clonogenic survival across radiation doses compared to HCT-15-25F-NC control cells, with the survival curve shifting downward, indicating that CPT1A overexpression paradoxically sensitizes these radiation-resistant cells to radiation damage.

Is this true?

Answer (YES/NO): YES